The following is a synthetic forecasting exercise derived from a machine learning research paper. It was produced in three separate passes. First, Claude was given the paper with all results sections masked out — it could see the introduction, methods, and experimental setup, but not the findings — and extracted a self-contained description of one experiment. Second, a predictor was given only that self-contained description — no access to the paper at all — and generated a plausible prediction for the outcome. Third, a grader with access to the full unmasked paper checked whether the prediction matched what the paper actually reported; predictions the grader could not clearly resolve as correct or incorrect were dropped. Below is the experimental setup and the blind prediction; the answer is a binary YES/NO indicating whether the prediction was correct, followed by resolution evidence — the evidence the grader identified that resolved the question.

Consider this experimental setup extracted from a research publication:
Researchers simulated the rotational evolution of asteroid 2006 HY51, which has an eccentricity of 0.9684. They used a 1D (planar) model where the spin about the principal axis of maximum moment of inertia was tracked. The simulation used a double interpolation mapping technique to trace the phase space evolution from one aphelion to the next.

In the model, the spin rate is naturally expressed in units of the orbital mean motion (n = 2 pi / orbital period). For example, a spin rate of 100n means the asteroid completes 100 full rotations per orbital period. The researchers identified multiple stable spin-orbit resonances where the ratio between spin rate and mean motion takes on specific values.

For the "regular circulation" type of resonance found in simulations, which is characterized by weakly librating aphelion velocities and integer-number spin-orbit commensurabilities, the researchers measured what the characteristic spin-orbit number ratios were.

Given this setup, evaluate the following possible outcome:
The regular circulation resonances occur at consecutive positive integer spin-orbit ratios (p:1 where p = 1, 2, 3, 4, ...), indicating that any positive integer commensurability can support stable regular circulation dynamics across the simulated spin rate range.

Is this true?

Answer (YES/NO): NO